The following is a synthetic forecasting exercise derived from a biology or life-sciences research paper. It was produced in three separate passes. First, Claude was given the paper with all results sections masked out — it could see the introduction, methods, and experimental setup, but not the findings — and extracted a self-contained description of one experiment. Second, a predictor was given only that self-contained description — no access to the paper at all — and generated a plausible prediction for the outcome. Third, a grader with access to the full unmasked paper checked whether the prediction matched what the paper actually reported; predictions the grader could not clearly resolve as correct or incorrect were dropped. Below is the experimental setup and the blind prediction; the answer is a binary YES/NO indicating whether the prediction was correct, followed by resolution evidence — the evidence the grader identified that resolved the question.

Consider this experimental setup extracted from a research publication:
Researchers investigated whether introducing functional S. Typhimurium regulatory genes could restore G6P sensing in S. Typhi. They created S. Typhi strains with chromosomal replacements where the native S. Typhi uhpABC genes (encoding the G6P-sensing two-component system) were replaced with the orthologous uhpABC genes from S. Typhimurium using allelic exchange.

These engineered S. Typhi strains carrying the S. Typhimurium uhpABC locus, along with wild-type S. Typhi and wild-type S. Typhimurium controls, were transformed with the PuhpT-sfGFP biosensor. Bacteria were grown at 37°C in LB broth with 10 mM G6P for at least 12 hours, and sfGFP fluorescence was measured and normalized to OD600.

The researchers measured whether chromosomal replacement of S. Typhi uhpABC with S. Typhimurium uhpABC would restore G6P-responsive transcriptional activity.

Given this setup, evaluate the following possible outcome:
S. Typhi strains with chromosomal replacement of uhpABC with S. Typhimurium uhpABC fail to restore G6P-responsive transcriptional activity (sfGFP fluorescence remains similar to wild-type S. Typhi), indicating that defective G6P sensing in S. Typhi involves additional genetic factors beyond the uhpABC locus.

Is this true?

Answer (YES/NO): NO